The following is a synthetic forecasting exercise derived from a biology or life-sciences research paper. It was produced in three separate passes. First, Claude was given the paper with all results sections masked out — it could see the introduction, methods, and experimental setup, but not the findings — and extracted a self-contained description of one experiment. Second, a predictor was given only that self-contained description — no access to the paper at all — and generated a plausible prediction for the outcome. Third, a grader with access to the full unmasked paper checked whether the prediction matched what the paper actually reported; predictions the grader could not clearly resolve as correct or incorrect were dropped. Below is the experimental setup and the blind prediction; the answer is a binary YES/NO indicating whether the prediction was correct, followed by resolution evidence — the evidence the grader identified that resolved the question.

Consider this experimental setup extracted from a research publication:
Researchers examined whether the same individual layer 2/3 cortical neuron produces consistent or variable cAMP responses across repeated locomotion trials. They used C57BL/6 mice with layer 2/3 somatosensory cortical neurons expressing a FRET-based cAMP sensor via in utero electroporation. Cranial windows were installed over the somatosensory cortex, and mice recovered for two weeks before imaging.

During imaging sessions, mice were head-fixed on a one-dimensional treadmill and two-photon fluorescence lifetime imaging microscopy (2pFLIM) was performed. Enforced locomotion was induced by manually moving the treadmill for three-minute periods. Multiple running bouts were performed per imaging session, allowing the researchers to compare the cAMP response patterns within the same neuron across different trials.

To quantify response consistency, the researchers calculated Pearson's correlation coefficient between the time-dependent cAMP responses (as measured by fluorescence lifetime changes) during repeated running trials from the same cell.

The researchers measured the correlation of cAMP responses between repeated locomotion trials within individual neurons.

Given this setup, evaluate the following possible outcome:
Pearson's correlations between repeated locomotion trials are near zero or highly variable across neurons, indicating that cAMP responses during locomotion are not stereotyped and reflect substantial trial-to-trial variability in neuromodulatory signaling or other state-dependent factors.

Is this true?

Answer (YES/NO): NO